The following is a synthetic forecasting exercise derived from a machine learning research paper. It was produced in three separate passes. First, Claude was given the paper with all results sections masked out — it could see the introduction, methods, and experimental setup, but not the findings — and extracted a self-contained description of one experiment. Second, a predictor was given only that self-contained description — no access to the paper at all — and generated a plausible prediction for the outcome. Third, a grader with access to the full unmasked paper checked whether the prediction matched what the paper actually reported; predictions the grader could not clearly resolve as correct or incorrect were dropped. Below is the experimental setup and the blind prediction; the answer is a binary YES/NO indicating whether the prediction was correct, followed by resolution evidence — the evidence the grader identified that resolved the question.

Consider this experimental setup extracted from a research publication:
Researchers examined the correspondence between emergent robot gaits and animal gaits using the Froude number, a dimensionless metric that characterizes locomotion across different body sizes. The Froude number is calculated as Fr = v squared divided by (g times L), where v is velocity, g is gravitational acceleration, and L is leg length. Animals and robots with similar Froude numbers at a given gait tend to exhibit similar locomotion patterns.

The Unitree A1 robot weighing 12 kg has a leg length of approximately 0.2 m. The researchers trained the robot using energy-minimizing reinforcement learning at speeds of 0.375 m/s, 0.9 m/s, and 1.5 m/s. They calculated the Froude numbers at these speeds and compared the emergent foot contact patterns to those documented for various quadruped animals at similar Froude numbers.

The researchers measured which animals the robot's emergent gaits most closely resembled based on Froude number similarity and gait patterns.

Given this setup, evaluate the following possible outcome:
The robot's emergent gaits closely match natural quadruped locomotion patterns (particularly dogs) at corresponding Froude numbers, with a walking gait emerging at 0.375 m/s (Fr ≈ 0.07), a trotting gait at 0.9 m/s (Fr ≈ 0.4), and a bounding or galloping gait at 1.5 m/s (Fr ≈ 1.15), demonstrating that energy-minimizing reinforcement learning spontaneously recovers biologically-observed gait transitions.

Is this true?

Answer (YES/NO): NO